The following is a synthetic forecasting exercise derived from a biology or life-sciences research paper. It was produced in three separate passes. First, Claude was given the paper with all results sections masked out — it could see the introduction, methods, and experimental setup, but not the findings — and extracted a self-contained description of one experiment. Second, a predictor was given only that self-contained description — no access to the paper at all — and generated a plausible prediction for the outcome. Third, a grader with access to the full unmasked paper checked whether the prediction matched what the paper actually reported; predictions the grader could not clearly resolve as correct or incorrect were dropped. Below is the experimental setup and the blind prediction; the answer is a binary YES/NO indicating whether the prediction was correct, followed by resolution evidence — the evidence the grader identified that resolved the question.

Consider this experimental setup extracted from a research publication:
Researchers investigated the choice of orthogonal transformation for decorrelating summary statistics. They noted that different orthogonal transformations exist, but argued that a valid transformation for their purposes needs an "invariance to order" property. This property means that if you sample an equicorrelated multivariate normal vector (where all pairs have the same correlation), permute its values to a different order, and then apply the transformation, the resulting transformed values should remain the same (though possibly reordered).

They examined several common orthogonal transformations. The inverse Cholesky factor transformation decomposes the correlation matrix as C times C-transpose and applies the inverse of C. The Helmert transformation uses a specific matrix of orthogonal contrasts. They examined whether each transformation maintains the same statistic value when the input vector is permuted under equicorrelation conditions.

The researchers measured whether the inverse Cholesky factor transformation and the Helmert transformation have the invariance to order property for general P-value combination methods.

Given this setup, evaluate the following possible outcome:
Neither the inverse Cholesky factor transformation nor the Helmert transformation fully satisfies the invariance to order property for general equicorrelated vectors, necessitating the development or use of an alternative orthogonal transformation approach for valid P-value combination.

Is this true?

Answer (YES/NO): YES